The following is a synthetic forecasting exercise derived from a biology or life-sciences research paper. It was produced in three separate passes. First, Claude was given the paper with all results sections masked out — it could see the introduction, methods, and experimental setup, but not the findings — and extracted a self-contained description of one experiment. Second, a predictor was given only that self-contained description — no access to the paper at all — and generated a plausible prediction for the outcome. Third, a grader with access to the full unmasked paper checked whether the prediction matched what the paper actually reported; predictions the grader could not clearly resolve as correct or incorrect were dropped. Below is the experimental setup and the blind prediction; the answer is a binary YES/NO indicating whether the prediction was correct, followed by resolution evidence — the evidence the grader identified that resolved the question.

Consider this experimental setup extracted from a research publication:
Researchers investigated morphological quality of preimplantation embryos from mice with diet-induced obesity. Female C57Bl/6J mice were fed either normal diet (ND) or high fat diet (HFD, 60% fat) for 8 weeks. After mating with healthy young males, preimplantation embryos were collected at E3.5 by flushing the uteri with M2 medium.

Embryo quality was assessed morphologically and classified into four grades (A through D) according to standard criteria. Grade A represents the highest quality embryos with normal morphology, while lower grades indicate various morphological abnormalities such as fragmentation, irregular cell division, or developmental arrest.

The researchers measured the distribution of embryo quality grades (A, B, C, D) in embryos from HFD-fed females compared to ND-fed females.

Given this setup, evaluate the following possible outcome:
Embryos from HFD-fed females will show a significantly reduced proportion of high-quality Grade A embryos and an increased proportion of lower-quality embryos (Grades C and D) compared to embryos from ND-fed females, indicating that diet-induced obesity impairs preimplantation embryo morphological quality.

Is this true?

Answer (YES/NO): YES